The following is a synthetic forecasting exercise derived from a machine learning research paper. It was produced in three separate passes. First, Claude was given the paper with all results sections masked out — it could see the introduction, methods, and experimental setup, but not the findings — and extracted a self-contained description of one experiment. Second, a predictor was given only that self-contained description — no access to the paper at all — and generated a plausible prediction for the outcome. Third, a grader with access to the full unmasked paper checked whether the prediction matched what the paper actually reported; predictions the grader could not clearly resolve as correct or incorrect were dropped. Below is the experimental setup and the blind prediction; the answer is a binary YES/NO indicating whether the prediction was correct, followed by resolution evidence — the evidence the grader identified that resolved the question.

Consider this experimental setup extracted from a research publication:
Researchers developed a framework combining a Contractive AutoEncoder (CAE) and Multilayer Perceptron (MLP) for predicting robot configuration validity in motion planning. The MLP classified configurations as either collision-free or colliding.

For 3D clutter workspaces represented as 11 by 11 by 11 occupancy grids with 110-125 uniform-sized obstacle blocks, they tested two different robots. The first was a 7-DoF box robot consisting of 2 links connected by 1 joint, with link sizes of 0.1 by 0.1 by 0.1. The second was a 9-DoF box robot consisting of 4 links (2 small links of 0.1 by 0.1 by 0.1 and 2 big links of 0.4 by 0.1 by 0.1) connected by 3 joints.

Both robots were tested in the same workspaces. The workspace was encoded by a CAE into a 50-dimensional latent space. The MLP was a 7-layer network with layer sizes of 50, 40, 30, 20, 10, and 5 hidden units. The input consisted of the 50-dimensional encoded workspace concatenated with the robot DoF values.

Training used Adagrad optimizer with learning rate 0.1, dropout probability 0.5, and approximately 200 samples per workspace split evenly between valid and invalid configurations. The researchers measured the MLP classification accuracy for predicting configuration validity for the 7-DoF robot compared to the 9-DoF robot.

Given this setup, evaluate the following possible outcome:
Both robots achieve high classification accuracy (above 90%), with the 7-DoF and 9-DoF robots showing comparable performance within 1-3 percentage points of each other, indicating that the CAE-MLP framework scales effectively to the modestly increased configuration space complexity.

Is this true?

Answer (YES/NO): NO